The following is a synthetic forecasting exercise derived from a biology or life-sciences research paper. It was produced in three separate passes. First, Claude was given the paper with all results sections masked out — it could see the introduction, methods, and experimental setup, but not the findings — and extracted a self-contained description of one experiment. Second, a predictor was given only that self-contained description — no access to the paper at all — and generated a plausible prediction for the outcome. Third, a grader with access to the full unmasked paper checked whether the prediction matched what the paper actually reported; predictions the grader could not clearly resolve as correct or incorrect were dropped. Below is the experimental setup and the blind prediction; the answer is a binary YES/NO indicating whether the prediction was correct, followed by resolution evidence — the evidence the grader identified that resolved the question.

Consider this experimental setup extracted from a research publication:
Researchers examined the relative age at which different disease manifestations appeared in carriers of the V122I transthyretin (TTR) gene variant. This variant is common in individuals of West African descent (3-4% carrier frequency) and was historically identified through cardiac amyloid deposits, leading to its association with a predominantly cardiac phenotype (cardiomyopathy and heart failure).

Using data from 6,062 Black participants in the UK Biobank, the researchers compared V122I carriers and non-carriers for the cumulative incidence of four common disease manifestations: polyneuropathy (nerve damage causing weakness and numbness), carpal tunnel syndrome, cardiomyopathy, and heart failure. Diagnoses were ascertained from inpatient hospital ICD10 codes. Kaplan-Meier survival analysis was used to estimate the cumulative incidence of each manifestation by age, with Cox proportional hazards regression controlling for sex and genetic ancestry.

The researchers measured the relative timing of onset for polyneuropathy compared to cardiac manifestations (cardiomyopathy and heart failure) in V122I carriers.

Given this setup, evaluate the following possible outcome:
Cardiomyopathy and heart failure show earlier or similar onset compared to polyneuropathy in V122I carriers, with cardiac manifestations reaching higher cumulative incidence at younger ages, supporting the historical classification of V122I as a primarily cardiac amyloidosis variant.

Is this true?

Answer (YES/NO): NO